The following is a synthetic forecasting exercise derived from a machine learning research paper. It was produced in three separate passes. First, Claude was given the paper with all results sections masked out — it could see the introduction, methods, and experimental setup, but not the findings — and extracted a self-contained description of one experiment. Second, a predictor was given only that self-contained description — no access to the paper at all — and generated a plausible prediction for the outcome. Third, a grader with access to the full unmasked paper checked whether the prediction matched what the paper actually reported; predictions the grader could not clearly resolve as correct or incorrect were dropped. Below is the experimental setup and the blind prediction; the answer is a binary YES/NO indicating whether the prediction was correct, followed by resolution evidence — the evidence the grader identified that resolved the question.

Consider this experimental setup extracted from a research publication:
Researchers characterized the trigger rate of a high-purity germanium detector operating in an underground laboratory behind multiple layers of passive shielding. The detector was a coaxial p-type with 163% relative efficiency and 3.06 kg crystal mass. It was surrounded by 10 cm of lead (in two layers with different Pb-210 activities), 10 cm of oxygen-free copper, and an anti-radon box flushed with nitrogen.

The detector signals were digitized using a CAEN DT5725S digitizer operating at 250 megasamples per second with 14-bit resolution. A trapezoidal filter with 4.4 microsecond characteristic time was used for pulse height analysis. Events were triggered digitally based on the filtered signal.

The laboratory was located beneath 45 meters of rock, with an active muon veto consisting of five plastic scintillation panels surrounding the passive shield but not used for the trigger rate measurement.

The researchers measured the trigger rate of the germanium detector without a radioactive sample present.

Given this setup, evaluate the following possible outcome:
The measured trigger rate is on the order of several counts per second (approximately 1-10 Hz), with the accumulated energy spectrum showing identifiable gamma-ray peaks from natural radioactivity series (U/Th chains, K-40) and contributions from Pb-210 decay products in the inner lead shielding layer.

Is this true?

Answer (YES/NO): NO